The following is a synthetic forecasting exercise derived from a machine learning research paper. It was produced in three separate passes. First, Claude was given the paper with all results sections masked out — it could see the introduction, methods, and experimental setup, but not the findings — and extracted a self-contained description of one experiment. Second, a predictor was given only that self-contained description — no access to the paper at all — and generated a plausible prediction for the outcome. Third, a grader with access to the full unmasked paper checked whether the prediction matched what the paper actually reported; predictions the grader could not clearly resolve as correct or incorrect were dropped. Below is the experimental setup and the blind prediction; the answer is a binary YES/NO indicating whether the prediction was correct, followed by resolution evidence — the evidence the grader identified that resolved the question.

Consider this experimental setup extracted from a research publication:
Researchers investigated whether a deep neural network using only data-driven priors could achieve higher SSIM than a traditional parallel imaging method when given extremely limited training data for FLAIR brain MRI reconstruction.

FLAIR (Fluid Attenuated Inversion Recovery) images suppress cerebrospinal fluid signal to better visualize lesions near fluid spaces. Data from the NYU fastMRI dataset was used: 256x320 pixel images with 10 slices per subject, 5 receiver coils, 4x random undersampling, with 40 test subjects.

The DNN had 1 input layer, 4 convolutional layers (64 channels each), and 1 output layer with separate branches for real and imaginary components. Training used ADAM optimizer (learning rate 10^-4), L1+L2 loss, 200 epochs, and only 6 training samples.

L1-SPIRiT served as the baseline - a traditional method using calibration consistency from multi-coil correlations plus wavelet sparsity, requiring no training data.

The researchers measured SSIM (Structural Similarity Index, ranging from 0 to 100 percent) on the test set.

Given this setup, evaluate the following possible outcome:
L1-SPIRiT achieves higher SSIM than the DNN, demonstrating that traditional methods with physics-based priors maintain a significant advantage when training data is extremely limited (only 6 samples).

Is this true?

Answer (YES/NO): NO